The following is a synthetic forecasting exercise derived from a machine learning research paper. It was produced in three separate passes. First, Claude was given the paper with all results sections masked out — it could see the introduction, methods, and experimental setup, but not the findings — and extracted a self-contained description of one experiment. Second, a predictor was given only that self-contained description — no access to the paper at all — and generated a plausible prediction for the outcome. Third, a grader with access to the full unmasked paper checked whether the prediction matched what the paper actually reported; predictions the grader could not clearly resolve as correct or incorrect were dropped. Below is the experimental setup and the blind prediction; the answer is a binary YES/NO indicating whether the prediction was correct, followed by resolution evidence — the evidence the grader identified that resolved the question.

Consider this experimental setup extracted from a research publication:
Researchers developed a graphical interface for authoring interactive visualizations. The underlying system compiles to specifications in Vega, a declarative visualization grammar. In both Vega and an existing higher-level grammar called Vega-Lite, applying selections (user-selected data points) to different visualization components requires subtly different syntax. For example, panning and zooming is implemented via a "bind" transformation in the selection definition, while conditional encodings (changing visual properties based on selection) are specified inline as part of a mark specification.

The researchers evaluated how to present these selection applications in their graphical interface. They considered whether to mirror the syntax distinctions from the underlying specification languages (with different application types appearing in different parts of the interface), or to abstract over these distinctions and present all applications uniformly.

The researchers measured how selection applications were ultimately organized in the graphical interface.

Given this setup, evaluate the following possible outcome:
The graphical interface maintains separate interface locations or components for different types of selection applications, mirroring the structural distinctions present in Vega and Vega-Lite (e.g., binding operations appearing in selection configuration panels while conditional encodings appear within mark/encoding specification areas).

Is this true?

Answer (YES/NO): NO